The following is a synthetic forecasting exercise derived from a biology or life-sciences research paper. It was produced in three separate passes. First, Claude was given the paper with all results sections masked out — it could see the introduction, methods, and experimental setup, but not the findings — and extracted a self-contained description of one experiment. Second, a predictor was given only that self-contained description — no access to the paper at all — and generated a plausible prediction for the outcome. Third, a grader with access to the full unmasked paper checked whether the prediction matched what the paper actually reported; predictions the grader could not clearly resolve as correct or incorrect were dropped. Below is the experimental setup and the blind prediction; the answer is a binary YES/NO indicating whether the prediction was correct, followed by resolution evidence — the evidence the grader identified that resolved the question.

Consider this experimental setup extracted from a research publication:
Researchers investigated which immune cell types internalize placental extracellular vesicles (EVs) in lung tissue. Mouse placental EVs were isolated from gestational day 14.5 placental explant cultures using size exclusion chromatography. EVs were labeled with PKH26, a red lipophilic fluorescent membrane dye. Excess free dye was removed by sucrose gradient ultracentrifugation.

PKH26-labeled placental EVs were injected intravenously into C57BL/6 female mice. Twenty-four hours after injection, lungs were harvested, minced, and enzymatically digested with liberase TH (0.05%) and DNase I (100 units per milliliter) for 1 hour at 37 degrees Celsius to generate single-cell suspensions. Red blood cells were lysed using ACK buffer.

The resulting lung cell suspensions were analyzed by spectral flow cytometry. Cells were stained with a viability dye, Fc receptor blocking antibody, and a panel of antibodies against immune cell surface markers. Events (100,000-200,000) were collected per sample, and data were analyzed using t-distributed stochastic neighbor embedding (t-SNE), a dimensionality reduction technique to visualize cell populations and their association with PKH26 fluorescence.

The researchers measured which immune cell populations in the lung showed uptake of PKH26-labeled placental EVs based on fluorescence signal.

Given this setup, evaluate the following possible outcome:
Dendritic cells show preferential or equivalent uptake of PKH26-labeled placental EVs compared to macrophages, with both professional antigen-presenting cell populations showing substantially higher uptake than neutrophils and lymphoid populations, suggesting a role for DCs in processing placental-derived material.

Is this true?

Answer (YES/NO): NO